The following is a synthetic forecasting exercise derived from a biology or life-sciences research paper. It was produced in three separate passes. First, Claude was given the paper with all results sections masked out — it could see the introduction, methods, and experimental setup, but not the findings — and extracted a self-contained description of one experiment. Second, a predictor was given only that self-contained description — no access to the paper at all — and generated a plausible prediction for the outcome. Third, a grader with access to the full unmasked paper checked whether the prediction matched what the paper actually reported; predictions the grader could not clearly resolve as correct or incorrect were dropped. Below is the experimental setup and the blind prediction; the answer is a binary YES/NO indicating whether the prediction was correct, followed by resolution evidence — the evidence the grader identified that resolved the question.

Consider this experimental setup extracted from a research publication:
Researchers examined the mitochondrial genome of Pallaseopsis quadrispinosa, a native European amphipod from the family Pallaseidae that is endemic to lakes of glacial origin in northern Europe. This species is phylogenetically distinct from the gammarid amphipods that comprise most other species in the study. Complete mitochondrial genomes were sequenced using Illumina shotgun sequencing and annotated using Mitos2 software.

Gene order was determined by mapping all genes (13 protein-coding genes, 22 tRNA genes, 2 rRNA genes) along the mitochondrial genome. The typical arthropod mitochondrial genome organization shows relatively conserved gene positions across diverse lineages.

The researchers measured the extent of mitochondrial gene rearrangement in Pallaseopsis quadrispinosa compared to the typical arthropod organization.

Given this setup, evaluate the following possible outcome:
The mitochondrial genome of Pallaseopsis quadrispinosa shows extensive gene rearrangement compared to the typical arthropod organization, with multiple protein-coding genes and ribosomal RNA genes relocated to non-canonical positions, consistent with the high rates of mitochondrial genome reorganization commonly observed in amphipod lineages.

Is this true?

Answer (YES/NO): NO